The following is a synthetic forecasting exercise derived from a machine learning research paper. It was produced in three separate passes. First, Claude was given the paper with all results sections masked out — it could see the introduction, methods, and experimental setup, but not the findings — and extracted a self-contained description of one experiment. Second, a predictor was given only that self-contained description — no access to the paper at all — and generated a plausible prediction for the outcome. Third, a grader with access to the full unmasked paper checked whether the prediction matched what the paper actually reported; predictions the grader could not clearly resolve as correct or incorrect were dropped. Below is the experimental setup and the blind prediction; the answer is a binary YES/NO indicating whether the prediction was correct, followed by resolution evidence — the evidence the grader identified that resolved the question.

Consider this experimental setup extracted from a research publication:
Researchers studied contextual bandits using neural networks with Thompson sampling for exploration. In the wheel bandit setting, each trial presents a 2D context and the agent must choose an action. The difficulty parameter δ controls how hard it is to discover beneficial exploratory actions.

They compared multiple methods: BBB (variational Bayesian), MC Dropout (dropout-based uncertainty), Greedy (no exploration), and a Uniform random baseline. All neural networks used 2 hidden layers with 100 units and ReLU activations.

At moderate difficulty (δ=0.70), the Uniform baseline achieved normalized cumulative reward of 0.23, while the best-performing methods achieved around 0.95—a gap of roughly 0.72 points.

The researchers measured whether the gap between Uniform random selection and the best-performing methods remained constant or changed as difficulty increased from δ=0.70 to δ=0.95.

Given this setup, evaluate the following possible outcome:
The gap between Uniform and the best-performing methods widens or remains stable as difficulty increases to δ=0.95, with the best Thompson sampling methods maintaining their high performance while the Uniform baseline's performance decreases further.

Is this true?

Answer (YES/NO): NO